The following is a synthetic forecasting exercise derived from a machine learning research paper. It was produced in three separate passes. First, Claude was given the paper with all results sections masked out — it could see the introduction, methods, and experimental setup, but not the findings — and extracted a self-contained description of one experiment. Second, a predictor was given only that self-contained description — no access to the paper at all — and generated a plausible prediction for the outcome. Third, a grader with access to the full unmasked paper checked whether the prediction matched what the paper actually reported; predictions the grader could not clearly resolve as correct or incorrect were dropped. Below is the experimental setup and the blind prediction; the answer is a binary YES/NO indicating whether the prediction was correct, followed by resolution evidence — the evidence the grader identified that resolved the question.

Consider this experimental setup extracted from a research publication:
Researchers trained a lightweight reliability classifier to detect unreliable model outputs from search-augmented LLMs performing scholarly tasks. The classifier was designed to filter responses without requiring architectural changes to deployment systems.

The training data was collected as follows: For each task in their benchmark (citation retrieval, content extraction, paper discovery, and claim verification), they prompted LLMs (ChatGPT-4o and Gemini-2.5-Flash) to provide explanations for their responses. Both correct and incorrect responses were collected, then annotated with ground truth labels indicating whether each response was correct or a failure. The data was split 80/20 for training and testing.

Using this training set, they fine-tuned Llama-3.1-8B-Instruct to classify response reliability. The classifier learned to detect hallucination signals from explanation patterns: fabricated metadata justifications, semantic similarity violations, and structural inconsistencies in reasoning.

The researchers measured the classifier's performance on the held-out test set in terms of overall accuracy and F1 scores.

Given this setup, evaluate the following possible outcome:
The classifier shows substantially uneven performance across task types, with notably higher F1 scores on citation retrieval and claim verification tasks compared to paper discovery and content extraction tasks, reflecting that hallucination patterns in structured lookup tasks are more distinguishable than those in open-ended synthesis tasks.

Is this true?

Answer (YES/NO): NO